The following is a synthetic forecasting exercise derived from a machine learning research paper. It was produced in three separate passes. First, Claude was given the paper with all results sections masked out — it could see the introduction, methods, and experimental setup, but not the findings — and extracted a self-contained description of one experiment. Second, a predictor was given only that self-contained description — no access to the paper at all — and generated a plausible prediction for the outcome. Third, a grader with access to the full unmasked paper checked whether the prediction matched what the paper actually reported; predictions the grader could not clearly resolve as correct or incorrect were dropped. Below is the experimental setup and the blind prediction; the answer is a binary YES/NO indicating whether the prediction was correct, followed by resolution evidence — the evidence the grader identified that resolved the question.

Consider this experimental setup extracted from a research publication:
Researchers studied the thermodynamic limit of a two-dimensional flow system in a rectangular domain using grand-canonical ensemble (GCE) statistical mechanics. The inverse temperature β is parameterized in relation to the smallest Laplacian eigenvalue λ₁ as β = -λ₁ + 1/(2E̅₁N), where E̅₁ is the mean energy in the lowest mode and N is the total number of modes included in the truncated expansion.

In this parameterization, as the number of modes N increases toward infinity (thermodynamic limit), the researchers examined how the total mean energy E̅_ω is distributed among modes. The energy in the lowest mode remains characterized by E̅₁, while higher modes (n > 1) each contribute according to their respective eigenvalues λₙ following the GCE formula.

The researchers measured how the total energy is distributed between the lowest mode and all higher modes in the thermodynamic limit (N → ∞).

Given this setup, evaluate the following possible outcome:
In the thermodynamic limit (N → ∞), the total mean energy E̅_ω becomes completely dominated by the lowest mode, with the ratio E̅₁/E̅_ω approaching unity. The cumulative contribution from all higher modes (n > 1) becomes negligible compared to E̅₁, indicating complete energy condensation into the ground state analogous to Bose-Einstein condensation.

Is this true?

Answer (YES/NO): YES